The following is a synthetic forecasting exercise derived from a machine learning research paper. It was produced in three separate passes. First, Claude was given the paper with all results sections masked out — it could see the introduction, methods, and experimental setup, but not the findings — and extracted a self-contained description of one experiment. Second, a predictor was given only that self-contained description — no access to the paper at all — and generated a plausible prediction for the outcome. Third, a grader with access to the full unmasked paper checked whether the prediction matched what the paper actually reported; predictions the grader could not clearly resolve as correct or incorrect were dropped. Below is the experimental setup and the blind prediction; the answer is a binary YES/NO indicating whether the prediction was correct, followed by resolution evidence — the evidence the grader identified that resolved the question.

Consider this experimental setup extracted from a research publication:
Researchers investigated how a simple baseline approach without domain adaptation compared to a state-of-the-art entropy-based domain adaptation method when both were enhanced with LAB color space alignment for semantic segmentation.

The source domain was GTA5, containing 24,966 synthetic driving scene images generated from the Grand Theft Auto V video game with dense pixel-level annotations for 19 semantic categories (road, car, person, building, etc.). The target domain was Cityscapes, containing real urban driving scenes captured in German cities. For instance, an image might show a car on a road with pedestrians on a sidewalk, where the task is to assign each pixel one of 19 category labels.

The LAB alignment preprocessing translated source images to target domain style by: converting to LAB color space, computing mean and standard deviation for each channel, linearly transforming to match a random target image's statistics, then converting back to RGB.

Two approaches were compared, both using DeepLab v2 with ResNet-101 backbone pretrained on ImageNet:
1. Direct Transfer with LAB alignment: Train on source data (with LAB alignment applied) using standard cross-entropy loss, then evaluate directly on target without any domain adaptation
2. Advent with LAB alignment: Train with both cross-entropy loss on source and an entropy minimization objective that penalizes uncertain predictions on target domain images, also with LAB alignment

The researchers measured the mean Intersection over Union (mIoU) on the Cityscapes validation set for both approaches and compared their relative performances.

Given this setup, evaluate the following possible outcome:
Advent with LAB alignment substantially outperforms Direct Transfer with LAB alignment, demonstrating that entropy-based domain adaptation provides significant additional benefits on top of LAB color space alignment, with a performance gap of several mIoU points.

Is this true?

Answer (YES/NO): NO